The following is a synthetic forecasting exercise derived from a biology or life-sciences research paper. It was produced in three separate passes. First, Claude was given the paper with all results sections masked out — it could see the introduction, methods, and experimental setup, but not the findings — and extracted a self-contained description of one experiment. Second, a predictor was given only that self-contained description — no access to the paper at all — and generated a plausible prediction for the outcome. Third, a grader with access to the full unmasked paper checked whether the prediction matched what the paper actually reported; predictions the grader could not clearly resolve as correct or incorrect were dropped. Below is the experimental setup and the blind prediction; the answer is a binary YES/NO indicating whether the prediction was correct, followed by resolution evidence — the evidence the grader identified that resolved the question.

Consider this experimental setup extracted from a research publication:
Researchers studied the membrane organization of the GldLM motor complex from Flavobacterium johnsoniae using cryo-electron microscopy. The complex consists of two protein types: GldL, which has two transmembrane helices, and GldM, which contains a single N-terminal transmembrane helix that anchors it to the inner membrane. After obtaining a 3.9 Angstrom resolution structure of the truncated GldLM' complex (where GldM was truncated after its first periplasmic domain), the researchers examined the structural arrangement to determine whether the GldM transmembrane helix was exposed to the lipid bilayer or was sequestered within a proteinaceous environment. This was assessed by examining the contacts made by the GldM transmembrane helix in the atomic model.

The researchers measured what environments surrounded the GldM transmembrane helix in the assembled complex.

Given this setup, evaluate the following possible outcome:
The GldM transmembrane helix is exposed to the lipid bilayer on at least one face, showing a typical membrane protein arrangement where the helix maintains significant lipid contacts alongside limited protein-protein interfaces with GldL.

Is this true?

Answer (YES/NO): NO